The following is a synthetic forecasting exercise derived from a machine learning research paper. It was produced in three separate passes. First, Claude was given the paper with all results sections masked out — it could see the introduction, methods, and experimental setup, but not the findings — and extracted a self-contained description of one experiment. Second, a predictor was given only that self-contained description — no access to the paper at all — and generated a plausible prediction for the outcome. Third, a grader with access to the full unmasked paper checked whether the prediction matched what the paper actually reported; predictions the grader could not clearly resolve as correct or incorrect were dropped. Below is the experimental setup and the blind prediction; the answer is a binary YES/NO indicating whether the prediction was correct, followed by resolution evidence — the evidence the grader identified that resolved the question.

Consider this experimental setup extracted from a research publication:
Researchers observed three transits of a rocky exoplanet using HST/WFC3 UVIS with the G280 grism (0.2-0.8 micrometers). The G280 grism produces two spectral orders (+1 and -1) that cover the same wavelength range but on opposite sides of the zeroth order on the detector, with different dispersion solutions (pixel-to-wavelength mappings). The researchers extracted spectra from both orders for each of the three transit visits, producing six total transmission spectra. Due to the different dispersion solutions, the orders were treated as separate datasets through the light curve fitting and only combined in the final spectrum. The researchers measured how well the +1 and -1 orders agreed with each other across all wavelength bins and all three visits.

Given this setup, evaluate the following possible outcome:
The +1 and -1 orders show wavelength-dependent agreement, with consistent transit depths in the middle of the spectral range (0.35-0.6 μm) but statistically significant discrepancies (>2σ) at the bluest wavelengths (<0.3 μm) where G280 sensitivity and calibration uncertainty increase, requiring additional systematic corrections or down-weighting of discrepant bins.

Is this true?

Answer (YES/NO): NO